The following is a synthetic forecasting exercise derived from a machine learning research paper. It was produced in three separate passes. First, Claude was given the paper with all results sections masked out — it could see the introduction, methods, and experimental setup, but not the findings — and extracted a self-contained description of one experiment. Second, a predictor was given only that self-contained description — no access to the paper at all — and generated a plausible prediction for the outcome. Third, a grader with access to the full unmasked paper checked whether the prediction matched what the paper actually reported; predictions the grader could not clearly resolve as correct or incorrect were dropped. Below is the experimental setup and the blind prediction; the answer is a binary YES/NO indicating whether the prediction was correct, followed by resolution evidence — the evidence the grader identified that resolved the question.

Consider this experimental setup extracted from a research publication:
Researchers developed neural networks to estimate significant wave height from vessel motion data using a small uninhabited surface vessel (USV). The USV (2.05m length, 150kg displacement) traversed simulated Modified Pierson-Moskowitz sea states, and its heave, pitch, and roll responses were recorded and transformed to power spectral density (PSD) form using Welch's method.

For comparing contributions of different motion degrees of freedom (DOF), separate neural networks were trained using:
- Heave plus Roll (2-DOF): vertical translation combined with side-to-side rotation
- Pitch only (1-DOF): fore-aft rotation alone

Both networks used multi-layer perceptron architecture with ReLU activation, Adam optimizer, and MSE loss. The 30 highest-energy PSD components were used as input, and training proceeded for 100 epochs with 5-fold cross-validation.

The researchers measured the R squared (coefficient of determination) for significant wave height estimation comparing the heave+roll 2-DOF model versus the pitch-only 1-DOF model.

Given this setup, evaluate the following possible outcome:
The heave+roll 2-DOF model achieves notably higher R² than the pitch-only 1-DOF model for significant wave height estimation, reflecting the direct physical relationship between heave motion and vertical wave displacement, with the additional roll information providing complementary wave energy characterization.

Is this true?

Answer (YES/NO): YES